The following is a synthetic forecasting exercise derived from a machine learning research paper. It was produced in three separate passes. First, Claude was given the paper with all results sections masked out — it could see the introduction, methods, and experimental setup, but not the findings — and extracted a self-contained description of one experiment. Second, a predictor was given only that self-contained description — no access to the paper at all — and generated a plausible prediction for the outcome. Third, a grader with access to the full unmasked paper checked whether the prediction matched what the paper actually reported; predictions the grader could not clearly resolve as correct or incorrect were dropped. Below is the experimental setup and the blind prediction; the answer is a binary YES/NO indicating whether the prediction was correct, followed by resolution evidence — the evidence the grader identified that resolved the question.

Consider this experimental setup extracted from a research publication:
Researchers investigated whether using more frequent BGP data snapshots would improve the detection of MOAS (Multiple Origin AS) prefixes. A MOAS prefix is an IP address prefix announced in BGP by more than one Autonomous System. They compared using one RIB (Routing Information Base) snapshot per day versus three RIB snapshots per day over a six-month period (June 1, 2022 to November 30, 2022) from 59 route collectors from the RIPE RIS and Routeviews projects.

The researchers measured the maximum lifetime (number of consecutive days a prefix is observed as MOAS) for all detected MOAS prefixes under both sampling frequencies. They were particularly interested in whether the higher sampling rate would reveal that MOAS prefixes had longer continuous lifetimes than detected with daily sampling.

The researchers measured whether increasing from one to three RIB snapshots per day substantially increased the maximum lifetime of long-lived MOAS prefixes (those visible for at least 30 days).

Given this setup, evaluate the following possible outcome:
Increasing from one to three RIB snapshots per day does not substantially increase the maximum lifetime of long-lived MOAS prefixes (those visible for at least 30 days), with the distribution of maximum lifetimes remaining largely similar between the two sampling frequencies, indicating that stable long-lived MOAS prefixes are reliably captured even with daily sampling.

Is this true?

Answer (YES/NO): YES